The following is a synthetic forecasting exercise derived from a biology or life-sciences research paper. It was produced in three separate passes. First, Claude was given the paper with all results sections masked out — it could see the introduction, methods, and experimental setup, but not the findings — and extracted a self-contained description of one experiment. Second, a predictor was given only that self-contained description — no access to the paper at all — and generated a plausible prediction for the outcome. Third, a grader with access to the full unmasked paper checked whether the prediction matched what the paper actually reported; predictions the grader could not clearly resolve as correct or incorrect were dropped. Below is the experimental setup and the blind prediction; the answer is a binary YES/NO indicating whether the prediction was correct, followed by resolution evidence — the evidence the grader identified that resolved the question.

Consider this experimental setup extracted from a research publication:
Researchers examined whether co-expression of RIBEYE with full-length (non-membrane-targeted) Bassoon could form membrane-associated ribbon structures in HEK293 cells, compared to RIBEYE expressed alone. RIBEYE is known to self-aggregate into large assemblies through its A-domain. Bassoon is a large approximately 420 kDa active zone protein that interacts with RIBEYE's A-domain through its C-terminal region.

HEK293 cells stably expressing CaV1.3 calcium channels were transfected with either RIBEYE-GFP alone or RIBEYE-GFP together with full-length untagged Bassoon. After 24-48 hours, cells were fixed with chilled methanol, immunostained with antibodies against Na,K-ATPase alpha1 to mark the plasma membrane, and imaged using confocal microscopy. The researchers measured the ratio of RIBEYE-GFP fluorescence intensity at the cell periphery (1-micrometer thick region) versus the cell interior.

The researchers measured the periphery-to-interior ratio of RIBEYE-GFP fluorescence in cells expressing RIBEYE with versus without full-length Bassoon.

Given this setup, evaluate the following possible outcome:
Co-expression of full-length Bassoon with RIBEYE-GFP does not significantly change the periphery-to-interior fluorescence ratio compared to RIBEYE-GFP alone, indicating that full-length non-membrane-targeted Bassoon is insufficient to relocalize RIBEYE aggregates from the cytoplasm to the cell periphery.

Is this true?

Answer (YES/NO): YES